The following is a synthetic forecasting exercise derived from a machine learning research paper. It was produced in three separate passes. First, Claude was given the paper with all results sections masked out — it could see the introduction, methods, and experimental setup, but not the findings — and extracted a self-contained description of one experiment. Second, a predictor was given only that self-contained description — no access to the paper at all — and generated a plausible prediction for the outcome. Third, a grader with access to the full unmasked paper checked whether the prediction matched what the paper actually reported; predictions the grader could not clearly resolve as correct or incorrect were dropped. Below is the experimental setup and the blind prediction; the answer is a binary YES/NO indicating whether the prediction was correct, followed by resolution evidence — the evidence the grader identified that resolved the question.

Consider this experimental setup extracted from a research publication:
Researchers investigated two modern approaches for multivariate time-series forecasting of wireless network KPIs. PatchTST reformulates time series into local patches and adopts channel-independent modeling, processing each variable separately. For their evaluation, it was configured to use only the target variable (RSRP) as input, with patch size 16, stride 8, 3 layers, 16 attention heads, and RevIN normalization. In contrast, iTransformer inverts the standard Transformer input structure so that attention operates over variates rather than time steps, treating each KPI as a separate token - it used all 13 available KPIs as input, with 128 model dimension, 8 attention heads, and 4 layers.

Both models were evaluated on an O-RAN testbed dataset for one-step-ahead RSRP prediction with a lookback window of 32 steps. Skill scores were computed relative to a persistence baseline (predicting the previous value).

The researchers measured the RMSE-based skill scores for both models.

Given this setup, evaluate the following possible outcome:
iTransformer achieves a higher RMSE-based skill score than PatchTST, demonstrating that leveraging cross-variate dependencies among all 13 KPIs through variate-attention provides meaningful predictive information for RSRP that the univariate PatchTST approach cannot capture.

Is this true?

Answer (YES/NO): NO